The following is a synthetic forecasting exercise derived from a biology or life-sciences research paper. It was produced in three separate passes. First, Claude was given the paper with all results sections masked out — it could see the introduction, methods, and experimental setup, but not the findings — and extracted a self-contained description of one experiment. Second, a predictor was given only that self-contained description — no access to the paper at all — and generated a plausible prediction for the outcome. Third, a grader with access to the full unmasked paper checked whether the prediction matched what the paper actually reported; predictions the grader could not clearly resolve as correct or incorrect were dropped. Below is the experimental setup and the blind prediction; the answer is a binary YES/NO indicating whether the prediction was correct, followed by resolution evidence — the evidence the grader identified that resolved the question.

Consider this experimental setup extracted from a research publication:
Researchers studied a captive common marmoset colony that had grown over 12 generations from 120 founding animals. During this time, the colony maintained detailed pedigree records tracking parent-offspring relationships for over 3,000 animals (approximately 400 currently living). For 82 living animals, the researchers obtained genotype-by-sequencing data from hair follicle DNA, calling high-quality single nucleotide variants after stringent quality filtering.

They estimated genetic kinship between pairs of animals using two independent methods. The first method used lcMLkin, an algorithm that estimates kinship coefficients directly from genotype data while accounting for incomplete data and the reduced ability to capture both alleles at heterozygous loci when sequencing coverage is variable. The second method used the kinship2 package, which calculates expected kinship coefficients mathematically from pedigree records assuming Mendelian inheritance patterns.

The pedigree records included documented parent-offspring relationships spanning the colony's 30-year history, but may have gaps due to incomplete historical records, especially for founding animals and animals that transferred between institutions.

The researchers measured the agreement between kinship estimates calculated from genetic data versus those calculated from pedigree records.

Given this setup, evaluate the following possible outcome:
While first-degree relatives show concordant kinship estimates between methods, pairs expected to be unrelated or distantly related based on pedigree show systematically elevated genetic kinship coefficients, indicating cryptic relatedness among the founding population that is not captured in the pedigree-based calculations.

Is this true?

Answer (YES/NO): NO